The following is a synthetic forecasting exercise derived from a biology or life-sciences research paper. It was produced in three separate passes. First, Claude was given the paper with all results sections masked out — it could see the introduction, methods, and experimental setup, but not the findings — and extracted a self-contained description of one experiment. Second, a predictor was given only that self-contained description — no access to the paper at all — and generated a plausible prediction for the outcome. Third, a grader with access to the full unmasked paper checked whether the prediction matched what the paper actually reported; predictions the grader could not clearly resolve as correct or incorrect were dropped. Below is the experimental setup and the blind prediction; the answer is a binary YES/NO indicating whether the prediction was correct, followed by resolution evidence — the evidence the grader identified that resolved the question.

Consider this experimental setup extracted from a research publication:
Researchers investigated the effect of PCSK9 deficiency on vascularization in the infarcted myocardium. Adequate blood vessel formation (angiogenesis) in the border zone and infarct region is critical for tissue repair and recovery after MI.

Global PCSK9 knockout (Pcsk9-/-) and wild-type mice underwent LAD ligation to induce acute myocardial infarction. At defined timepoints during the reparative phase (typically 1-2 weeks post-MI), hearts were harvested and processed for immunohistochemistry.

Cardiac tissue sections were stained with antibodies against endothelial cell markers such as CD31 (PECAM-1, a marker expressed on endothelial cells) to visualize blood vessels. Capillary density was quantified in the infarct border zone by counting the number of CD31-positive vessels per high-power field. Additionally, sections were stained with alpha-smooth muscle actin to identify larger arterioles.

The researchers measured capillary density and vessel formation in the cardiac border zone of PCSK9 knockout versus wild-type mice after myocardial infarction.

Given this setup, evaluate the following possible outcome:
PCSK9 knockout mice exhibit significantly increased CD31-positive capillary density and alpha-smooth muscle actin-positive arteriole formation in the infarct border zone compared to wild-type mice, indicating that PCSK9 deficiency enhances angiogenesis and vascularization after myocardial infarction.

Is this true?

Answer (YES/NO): NO